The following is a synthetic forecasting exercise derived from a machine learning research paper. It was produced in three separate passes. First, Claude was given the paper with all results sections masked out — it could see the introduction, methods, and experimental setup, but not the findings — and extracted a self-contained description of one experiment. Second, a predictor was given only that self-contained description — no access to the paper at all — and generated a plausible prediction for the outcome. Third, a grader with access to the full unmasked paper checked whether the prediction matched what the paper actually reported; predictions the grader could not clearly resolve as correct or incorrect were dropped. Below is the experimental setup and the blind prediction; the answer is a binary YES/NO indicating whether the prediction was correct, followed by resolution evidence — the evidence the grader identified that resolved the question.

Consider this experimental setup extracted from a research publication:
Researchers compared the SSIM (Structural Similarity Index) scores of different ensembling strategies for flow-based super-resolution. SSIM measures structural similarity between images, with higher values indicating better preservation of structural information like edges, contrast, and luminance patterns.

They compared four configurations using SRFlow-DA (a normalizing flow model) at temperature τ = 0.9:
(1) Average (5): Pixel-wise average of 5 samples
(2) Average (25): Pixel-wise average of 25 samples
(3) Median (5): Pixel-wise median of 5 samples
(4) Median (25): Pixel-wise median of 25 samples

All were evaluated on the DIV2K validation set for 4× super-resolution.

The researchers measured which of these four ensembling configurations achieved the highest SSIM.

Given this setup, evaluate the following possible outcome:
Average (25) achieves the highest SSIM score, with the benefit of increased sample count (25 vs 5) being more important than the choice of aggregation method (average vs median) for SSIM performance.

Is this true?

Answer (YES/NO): YES